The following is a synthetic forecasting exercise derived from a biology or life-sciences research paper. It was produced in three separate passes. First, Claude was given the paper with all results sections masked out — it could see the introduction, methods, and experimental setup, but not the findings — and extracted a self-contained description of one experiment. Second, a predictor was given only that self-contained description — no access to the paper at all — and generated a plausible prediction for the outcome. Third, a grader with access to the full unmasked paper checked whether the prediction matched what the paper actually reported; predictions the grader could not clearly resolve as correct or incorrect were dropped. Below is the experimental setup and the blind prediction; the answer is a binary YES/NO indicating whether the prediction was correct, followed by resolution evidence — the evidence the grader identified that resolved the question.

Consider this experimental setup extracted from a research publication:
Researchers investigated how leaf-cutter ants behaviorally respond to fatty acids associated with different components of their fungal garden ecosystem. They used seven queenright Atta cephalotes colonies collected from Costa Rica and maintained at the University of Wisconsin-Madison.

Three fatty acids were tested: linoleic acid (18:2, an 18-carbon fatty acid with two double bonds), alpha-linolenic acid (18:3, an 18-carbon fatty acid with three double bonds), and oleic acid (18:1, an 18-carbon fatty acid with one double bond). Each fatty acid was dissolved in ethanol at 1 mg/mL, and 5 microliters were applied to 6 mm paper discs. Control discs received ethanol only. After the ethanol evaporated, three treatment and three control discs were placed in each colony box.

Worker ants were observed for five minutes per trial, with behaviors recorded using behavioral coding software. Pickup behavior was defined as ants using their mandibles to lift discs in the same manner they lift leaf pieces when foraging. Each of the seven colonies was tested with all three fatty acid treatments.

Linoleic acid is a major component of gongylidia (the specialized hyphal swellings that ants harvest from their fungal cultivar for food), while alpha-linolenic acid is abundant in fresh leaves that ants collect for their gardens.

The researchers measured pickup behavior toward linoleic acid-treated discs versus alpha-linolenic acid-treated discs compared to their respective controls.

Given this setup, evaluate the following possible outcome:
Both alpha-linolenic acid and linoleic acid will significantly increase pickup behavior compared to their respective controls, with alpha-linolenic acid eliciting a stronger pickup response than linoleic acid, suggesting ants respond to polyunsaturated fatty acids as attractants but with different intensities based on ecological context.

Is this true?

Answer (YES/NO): NO